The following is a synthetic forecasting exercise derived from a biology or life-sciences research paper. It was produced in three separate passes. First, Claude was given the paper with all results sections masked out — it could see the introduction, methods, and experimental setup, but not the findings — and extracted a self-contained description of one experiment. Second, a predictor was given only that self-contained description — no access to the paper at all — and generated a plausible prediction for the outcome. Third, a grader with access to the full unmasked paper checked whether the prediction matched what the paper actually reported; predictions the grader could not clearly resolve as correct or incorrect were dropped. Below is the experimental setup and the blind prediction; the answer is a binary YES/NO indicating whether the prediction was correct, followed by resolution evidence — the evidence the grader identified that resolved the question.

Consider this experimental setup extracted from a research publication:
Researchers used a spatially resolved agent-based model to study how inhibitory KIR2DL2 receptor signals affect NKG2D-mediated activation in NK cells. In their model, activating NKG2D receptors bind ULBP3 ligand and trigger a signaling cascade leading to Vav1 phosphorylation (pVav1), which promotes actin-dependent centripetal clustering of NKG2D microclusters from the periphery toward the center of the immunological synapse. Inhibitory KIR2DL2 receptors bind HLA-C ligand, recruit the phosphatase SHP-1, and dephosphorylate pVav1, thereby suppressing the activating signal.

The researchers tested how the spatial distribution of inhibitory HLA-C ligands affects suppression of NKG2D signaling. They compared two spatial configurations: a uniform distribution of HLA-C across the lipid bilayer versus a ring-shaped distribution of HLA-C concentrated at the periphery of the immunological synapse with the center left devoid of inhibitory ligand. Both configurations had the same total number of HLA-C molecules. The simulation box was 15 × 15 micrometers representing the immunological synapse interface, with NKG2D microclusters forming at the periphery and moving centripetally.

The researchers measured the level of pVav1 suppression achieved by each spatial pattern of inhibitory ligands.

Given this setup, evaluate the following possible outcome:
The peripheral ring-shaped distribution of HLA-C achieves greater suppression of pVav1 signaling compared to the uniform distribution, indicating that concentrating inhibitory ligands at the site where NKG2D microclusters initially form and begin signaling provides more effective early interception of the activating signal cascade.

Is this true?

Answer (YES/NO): YES